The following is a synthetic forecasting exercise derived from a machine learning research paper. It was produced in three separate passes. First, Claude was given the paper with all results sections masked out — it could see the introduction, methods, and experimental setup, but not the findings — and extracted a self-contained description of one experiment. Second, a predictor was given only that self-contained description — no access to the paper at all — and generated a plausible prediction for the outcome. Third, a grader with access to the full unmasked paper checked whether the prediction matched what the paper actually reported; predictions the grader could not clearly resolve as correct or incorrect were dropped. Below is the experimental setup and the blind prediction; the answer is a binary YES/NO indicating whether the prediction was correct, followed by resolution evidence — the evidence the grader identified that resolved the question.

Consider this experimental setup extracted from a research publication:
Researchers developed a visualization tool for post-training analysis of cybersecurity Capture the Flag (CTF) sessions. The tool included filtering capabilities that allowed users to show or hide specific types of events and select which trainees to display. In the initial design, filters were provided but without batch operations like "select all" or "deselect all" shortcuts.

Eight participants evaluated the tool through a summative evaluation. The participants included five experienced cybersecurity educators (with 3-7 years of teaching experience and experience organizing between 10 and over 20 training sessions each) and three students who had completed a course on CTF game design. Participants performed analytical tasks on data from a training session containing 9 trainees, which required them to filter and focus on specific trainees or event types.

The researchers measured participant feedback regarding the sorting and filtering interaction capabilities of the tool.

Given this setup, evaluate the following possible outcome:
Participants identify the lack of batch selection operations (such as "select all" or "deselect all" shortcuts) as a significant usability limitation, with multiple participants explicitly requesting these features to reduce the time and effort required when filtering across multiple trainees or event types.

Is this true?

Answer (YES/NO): NO